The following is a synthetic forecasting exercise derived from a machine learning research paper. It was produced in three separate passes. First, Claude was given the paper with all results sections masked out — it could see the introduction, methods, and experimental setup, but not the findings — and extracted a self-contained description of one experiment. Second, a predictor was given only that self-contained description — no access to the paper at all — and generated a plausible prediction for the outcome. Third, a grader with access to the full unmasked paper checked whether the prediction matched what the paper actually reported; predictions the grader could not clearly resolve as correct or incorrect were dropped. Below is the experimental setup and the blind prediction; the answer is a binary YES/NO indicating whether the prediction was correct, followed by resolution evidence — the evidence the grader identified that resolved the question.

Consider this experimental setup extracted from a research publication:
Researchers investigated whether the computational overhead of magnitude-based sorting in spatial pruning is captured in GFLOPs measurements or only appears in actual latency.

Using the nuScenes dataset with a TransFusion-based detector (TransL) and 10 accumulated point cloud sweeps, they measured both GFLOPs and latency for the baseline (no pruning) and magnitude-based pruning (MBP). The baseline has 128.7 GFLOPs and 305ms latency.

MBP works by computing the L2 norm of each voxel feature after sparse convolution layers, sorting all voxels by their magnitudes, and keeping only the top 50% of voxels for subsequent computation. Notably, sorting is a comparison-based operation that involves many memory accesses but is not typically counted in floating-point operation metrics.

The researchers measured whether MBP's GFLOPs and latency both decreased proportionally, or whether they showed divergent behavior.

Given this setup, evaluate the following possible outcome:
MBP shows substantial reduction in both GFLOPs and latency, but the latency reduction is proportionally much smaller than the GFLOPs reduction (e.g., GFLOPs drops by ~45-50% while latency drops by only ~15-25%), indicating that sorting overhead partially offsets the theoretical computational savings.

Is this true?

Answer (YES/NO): NO